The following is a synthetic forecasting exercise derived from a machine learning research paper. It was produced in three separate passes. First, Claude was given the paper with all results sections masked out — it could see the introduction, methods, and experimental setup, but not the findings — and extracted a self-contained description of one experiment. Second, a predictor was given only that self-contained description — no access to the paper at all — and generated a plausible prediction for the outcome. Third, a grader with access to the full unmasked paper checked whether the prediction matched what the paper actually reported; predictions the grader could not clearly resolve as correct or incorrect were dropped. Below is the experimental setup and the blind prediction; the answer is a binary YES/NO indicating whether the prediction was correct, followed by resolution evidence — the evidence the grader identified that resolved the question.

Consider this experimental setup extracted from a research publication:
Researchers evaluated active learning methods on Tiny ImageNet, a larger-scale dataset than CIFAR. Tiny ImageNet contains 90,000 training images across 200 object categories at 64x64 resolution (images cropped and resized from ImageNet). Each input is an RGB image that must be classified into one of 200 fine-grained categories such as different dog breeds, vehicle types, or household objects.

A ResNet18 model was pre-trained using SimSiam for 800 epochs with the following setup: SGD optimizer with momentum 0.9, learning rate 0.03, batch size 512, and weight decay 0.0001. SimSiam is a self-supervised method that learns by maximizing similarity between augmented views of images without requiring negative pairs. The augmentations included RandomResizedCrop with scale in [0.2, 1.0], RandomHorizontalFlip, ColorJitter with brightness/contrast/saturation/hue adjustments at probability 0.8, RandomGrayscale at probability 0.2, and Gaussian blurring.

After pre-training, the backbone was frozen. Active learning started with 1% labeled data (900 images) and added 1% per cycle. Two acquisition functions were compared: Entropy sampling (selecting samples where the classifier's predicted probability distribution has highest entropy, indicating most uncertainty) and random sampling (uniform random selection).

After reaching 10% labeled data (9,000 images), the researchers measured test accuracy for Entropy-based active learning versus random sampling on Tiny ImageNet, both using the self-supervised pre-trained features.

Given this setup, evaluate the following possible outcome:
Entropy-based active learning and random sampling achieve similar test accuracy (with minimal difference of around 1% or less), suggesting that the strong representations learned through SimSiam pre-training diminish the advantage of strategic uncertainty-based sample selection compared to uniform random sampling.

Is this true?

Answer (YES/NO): NO